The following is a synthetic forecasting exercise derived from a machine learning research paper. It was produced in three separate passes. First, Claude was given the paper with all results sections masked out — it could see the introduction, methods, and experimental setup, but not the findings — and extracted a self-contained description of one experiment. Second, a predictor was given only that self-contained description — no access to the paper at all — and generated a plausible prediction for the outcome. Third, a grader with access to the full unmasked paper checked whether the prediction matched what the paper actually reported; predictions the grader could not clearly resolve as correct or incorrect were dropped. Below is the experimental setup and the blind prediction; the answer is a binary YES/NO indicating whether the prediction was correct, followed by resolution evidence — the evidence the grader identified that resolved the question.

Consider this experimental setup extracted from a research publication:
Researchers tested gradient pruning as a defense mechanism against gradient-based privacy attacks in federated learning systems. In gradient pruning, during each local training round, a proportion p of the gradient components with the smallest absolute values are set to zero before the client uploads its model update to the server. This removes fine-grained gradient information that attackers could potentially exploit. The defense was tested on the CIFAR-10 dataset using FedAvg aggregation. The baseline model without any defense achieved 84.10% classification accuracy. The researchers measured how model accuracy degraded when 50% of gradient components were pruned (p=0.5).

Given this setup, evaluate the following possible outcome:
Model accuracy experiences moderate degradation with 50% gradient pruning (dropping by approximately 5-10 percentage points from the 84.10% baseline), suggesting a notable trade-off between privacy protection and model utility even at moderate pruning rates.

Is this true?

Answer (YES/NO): YES